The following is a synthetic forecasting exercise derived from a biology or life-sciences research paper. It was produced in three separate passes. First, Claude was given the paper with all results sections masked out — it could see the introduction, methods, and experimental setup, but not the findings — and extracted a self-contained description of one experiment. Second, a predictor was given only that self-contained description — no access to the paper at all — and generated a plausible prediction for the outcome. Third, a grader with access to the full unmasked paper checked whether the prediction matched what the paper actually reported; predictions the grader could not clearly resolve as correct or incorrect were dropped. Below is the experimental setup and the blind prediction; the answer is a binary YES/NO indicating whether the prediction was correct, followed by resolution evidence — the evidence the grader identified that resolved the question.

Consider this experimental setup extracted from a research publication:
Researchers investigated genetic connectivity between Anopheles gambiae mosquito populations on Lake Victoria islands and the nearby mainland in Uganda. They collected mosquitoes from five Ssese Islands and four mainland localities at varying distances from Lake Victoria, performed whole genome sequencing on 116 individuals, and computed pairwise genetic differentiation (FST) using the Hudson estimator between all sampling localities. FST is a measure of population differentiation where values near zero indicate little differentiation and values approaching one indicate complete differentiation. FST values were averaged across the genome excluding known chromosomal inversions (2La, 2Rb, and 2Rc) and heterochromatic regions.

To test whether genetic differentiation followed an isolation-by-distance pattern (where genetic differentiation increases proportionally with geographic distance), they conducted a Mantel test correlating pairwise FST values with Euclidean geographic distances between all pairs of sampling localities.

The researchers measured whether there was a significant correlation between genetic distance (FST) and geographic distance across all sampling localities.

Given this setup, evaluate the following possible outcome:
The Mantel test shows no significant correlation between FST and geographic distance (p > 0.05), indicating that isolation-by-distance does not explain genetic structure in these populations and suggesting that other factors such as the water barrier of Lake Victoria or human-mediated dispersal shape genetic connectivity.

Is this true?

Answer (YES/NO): YES